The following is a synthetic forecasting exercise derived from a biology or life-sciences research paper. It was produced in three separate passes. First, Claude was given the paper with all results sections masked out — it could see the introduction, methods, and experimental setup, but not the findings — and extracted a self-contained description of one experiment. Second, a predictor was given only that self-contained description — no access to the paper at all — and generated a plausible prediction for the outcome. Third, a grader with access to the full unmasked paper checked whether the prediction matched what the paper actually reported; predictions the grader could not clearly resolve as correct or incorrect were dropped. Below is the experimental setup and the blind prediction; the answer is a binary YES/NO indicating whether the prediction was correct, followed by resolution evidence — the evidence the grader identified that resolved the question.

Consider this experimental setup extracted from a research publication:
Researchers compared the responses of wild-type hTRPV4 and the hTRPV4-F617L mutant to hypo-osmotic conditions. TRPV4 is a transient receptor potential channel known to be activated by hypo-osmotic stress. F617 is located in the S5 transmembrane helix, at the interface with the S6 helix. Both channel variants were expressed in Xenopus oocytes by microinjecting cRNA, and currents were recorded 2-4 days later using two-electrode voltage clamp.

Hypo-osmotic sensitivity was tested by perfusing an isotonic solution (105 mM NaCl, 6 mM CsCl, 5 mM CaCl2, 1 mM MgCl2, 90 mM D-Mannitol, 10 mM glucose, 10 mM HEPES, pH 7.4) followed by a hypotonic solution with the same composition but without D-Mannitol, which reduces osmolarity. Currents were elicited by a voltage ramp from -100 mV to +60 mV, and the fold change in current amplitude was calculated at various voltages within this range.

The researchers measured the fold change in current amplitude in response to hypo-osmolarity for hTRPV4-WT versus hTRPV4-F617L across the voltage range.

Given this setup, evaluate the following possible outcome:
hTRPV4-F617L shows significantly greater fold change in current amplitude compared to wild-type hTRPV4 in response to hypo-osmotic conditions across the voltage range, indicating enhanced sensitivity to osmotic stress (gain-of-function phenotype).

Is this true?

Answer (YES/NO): NO